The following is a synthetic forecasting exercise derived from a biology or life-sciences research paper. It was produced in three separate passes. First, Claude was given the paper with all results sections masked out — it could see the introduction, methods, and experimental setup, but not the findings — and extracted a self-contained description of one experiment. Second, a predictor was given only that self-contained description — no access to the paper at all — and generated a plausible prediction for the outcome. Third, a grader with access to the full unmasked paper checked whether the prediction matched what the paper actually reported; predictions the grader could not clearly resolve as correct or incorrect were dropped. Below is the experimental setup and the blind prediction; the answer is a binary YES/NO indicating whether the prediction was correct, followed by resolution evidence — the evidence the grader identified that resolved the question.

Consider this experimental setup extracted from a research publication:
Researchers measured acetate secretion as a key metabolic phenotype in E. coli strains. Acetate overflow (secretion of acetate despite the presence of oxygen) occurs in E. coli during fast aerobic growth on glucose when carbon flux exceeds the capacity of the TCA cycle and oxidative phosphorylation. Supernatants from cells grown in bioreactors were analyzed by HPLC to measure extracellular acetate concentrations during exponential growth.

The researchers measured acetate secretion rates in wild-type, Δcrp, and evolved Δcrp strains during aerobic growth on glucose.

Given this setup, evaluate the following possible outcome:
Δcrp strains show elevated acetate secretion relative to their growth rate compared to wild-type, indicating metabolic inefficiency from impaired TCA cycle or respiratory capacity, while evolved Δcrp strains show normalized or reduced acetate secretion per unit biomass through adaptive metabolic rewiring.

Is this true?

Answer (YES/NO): NO